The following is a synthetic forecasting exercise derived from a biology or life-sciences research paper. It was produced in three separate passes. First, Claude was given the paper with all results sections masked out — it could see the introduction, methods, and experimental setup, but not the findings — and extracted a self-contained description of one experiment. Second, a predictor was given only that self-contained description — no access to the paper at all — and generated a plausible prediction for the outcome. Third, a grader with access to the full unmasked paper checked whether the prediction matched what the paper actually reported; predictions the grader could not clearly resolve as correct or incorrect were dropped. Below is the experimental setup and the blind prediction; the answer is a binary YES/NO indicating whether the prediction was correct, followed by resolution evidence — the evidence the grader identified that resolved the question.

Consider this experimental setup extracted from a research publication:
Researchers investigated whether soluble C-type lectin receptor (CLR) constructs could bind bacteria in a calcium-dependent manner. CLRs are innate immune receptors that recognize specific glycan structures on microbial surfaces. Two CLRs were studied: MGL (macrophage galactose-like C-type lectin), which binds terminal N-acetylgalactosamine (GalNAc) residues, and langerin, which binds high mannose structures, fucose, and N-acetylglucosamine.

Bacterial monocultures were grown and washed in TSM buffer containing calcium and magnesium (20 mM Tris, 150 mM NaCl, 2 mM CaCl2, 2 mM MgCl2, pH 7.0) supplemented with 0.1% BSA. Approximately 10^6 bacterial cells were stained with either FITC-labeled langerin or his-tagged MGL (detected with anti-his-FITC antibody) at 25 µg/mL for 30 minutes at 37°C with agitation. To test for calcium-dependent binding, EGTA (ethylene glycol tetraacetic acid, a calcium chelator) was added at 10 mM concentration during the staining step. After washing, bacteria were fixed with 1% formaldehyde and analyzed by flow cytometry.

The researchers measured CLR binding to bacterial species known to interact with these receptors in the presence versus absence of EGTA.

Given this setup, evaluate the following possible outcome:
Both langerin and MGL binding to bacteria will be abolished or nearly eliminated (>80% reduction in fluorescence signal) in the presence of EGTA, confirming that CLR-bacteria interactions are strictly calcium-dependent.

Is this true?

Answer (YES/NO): NO